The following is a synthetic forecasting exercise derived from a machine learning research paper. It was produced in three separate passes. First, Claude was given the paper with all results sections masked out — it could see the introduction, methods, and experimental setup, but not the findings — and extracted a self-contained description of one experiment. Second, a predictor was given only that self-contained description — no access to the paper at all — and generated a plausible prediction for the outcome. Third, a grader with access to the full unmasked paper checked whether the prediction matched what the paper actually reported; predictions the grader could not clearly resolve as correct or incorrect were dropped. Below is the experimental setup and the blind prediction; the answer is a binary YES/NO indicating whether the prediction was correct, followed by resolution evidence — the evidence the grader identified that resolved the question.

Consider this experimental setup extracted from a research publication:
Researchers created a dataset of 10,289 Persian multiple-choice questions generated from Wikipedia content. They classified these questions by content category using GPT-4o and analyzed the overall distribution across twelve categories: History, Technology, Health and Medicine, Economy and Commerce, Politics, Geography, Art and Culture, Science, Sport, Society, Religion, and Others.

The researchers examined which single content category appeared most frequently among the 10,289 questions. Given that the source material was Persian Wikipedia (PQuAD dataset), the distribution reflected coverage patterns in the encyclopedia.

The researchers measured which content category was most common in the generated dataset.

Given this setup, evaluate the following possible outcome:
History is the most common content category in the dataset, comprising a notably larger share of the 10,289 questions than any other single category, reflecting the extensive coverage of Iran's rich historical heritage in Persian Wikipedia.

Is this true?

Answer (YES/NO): NO